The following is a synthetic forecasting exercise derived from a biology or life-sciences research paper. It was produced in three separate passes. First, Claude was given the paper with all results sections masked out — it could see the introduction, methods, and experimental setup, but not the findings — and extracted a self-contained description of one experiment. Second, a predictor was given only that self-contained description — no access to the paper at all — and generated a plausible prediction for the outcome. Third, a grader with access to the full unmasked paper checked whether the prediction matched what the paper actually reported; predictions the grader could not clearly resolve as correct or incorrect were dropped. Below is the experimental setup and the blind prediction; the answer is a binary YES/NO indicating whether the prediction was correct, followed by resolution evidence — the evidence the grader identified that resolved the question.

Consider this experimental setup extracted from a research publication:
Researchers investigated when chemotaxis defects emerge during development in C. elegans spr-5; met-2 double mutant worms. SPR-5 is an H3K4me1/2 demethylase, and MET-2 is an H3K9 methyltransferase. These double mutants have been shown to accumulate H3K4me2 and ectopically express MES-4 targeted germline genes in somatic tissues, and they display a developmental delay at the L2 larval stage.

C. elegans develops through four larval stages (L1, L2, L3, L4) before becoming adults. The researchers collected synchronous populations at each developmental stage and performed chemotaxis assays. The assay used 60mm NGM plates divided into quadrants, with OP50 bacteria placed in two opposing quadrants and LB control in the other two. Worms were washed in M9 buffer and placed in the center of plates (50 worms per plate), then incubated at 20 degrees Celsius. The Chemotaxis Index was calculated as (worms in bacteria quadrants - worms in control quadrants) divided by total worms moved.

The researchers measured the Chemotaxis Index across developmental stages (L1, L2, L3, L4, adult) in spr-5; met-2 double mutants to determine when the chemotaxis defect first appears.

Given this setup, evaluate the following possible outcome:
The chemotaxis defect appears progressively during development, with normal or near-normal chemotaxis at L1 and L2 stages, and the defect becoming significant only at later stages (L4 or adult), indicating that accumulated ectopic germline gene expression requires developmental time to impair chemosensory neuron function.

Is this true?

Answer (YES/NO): NO